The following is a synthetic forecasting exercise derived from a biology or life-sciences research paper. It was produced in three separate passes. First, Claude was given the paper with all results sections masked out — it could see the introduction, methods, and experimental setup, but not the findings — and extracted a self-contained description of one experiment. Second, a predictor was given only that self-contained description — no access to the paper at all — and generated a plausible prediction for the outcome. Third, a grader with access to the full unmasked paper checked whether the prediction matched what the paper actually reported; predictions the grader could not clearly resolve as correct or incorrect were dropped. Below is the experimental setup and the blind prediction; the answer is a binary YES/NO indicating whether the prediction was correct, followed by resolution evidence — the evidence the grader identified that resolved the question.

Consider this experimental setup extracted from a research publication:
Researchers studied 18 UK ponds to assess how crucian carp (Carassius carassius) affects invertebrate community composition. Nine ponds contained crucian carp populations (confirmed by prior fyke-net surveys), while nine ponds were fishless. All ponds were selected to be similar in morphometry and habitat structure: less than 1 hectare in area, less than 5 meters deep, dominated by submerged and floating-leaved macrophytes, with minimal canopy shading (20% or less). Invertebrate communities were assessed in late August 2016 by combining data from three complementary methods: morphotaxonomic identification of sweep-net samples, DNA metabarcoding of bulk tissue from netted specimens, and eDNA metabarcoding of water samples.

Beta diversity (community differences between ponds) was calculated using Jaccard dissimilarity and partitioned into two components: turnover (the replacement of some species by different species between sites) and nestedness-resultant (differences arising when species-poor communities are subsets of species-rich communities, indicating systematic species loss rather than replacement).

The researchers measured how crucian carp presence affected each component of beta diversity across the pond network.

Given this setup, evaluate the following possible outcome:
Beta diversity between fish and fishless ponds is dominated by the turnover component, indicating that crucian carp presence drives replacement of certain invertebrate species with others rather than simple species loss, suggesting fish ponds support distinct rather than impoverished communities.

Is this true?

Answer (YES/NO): YES